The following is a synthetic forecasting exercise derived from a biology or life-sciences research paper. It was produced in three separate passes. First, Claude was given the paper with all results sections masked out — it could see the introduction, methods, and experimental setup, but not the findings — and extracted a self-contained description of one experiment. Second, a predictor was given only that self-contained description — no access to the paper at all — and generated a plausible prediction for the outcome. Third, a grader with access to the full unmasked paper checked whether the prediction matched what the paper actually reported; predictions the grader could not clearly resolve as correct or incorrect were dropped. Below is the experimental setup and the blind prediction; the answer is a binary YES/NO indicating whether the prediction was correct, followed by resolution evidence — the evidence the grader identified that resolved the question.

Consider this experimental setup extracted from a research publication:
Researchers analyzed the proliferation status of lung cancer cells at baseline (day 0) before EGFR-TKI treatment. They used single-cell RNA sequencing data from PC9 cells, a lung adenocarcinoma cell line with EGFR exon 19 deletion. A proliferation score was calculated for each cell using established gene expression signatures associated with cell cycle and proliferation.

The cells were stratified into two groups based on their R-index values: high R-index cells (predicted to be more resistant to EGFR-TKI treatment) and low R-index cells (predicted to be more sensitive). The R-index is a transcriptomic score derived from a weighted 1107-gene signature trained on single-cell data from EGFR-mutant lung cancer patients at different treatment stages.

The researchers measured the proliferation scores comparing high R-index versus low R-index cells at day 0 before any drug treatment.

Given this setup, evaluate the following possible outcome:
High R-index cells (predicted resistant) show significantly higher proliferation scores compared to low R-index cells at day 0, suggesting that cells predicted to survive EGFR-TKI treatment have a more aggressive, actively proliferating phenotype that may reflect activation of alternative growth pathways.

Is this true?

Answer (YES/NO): NO